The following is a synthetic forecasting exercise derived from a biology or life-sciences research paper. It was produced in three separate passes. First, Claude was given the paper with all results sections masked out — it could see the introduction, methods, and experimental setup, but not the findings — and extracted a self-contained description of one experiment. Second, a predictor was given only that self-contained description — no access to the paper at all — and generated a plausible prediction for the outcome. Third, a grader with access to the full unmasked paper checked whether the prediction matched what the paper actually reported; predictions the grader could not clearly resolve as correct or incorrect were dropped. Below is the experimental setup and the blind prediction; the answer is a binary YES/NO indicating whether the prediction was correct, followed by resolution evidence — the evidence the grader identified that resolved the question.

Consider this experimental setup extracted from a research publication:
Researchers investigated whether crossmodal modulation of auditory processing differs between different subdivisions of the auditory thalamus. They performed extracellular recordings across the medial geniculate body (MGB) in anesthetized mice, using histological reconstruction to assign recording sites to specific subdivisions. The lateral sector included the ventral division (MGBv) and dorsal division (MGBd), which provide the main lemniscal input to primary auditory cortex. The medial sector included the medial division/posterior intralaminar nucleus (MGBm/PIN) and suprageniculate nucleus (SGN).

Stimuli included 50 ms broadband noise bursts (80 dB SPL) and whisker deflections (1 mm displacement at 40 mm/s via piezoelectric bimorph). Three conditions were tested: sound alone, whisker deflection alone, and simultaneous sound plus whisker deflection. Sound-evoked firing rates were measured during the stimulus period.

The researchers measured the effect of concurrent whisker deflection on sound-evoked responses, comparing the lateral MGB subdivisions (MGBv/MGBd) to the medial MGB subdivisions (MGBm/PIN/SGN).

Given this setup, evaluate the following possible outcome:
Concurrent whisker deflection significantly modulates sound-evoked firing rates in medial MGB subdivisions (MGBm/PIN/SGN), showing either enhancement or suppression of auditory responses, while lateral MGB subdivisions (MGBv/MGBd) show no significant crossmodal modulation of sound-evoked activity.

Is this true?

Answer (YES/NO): NO